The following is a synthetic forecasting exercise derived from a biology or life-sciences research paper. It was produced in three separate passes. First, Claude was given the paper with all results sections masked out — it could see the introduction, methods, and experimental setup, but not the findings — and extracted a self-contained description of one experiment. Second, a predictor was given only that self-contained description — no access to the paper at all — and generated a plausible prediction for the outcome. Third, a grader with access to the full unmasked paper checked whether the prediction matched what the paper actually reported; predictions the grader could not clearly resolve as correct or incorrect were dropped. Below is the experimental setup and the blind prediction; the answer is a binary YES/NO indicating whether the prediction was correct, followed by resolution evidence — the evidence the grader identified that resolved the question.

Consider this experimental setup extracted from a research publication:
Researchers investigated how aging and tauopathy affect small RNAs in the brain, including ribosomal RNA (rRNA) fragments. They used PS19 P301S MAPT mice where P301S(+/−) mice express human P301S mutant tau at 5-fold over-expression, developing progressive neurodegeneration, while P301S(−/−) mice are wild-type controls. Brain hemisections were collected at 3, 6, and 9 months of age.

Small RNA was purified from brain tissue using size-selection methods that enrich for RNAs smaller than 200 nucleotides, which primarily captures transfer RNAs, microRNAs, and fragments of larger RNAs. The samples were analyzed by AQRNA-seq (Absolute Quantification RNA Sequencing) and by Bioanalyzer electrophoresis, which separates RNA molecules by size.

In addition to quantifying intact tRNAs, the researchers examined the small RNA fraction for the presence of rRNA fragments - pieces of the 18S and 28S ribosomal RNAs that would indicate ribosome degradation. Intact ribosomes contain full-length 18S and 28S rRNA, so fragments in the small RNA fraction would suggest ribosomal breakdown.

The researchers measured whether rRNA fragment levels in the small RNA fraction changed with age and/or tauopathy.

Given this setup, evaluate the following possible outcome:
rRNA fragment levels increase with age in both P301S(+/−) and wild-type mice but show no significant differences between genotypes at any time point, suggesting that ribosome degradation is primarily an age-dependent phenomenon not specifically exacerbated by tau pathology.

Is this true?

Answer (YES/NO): NO